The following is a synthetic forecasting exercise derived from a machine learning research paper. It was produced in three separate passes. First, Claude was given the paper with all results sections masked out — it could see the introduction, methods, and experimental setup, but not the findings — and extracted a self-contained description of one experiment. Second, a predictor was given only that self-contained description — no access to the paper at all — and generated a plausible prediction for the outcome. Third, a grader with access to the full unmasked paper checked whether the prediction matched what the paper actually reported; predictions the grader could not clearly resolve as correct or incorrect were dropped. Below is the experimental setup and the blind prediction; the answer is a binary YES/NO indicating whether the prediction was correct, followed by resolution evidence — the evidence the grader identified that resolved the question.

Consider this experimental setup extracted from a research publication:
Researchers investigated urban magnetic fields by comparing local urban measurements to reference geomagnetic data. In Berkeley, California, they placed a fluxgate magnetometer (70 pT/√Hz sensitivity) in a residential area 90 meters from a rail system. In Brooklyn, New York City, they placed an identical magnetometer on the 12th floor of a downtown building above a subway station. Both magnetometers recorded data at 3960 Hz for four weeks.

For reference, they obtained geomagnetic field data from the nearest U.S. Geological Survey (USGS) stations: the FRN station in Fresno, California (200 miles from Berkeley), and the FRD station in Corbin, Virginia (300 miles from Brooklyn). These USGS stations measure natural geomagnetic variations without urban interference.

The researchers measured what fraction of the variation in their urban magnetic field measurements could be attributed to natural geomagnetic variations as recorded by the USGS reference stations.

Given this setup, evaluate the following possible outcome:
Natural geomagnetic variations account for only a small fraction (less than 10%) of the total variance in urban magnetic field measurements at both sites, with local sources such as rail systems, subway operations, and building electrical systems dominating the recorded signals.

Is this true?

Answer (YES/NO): YES